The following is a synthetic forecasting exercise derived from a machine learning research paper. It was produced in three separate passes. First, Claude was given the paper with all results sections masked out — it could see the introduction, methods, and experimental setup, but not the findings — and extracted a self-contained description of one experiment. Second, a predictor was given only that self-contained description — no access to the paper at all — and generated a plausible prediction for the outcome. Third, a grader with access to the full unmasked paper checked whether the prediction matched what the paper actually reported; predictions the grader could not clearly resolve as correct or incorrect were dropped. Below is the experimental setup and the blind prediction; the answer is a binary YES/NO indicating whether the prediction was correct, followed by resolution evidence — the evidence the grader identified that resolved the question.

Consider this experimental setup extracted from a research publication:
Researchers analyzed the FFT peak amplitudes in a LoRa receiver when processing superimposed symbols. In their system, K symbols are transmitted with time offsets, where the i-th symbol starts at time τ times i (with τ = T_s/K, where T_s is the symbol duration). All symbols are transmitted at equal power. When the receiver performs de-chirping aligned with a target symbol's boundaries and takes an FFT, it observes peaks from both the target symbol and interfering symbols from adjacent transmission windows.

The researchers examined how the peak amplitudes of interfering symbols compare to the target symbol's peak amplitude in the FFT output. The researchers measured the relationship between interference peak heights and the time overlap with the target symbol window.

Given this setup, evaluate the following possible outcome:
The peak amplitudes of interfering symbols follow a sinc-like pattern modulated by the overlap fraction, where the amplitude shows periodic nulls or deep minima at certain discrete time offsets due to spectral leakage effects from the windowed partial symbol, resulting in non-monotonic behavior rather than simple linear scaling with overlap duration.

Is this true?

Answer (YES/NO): NO